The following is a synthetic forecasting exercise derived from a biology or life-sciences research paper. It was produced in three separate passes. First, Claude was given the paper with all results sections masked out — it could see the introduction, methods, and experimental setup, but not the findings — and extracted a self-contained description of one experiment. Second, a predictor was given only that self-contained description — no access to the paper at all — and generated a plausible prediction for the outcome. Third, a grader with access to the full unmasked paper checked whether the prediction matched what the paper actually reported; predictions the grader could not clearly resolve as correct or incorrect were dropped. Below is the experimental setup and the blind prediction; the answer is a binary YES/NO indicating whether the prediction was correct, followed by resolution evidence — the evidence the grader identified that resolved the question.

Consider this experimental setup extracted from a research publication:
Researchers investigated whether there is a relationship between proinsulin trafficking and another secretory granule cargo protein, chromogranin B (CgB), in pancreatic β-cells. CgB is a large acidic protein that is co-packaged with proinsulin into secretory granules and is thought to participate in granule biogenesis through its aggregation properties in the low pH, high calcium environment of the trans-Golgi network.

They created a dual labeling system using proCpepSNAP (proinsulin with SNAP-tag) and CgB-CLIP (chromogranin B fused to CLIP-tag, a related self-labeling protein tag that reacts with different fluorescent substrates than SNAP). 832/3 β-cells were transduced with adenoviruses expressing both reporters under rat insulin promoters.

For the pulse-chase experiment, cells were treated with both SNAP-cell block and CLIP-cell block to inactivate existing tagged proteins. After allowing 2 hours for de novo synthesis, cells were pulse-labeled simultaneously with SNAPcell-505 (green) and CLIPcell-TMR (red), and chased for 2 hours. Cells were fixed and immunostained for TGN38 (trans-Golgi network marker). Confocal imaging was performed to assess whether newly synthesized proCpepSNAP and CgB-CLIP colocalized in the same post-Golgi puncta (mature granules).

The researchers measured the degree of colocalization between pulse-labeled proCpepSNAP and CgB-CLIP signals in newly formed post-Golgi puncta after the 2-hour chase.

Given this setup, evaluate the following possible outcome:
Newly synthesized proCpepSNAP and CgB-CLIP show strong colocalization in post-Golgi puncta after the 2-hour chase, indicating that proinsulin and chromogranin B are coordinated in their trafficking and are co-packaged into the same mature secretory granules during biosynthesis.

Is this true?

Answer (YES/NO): YES